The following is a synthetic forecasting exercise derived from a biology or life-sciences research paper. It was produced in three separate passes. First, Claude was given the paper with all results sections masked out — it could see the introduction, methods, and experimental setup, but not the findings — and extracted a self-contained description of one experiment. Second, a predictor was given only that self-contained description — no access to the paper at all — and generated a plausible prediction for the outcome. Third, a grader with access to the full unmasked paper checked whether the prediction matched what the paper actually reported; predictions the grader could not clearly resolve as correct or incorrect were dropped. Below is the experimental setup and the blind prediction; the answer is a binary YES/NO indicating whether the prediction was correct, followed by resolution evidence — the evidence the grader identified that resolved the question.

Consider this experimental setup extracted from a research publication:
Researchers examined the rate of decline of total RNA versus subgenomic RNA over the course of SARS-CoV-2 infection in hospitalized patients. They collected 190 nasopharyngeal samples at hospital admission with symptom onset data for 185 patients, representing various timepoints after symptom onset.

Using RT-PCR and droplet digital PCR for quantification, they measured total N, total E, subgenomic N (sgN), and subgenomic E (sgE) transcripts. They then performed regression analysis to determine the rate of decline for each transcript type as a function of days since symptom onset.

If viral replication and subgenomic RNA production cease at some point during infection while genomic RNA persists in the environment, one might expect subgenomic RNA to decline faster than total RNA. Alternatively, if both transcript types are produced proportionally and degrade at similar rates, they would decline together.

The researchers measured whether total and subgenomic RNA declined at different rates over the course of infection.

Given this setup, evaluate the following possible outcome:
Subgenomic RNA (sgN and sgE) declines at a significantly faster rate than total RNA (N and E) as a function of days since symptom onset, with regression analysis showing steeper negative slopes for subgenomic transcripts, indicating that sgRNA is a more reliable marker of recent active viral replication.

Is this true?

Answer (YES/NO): NO